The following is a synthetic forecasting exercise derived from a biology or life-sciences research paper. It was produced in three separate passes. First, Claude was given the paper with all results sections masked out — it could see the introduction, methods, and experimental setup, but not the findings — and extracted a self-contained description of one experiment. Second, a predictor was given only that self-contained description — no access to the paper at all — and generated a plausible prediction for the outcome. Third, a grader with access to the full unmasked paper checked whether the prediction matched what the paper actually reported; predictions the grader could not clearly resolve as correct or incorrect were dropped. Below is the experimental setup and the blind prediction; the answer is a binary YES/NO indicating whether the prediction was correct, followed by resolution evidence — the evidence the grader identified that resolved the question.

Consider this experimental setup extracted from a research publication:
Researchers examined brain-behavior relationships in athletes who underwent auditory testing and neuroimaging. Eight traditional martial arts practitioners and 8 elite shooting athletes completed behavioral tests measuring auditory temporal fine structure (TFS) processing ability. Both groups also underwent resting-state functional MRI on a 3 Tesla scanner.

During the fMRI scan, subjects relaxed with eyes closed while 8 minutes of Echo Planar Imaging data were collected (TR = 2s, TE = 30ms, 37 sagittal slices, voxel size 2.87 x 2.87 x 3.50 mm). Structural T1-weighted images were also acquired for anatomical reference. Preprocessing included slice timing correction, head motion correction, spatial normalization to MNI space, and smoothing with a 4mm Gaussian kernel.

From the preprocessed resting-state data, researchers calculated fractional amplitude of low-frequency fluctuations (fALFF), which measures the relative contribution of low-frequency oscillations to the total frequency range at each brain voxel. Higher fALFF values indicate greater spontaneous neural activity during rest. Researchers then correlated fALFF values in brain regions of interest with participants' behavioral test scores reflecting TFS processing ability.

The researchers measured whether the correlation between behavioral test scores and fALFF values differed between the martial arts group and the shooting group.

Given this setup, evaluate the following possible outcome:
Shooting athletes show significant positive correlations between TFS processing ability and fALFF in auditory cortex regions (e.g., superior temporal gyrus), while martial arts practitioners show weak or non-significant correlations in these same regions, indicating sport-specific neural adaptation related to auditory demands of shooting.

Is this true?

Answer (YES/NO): NO